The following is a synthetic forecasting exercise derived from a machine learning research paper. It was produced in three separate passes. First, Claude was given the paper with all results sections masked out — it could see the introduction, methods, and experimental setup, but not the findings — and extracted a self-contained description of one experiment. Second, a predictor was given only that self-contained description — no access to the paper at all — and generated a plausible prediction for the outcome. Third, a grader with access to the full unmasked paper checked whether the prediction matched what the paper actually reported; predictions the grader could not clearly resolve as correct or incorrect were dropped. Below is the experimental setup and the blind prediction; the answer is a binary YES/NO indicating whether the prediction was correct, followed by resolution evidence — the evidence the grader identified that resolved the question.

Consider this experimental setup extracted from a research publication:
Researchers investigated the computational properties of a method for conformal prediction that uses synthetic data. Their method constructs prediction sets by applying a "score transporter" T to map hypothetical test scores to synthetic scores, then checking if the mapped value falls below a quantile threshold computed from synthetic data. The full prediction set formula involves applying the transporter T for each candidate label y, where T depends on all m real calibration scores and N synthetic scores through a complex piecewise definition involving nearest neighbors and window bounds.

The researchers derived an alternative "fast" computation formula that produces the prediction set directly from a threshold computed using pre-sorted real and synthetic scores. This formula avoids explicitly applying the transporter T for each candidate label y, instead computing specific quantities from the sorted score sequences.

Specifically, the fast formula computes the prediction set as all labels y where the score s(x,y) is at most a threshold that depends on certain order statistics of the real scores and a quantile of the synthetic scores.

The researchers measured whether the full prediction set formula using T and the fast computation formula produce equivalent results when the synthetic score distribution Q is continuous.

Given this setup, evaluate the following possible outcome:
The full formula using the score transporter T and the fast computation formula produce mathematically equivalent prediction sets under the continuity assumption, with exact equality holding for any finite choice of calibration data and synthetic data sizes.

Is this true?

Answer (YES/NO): NO